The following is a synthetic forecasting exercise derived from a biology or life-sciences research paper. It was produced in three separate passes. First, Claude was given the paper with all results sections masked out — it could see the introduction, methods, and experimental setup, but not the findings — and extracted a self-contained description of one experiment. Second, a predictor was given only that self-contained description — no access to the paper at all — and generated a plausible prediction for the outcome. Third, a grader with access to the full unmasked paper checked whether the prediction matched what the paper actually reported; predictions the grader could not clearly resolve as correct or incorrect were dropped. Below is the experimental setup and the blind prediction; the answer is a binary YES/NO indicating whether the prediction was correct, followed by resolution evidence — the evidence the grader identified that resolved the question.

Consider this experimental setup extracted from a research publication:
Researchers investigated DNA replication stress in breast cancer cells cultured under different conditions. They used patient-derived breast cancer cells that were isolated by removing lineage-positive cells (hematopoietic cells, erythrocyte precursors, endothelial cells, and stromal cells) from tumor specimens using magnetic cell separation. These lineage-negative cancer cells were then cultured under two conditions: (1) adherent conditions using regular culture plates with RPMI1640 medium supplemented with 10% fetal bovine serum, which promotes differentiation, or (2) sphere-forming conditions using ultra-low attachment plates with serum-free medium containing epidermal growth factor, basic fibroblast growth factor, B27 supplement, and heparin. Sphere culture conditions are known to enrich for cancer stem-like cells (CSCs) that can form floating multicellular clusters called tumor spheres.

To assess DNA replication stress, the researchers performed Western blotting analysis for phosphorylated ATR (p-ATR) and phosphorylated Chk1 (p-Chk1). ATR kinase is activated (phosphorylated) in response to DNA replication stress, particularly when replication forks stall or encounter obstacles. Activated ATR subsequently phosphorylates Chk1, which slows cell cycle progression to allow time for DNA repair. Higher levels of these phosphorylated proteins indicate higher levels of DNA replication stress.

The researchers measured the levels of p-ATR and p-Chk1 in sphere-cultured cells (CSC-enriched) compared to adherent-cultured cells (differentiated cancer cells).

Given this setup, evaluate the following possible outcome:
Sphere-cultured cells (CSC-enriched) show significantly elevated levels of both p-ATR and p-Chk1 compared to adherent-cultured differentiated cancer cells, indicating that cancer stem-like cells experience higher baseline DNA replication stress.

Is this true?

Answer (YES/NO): YES